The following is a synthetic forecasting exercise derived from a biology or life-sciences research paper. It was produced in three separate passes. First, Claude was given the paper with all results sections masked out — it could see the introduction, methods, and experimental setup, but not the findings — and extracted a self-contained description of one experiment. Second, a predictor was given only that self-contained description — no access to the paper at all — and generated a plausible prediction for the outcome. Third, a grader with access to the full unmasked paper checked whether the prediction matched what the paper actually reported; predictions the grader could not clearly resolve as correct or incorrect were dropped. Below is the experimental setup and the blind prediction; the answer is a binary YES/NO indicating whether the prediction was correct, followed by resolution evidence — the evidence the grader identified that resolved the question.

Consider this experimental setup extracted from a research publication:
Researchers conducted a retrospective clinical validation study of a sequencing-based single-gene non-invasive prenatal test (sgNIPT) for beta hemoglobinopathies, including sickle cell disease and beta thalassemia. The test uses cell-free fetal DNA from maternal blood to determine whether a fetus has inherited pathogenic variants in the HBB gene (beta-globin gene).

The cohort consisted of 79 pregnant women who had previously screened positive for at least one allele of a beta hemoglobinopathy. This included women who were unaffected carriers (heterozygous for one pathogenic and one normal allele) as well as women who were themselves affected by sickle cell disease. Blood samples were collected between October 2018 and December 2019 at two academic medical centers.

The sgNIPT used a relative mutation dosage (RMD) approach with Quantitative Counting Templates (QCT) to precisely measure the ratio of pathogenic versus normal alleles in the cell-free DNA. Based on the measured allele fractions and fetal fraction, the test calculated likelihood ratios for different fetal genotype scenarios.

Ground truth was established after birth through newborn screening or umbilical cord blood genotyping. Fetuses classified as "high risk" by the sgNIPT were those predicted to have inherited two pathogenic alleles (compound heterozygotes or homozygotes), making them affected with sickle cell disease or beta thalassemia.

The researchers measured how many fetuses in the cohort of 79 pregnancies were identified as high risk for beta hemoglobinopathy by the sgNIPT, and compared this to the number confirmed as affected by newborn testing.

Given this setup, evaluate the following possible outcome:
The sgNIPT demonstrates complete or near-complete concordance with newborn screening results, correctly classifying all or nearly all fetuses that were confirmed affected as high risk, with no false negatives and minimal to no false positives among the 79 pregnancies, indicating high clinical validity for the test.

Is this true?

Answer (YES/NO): NO